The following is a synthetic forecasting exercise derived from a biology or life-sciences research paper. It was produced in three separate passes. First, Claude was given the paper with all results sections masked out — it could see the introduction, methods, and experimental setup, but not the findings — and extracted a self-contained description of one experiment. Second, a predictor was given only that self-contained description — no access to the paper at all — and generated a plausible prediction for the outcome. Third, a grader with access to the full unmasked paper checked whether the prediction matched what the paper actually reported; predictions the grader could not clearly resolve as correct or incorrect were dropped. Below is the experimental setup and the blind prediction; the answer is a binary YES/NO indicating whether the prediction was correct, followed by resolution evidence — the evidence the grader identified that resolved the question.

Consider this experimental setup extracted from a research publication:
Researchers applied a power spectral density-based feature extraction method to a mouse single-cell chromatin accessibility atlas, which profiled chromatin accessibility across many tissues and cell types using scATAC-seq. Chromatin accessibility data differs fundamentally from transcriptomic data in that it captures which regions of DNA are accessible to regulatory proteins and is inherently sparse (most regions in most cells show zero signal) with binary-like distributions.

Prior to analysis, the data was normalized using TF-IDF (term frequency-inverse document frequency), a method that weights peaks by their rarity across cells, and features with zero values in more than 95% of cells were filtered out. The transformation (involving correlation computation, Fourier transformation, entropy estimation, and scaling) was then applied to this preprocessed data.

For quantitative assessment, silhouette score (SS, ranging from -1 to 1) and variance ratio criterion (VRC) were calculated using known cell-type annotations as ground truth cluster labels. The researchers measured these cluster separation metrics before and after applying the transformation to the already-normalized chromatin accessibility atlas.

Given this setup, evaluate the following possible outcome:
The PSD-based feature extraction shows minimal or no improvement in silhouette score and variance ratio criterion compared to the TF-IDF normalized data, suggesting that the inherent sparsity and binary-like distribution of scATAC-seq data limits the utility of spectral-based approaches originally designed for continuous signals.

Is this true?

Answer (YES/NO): NO